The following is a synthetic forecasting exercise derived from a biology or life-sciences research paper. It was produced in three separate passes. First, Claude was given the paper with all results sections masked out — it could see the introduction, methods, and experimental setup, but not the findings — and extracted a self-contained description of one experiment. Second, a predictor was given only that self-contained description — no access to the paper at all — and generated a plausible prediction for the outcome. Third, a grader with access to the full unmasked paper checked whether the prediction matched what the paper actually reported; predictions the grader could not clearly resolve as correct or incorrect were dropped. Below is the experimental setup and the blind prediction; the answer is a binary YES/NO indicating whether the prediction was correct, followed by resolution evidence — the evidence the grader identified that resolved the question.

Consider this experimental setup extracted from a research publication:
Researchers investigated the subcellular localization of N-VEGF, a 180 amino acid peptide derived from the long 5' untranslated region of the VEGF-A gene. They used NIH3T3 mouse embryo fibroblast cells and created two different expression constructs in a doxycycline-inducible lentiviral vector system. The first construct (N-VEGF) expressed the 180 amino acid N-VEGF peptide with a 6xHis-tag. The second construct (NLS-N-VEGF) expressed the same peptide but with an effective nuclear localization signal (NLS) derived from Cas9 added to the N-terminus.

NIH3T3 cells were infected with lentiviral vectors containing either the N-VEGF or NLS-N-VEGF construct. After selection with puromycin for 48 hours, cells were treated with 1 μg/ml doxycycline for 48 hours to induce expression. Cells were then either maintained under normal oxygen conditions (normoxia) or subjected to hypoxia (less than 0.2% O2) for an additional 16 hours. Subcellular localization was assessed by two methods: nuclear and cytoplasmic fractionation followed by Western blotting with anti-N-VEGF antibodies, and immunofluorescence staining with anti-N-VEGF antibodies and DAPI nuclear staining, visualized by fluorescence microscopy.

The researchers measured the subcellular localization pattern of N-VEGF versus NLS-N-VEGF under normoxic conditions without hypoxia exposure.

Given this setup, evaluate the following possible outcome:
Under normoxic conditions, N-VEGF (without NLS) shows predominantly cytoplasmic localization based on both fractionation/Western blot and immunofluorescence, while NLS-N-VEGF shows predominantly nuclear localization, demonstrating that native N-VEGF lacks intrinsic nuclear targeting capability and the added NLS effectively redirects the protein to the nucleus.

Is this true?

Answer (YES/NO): NO